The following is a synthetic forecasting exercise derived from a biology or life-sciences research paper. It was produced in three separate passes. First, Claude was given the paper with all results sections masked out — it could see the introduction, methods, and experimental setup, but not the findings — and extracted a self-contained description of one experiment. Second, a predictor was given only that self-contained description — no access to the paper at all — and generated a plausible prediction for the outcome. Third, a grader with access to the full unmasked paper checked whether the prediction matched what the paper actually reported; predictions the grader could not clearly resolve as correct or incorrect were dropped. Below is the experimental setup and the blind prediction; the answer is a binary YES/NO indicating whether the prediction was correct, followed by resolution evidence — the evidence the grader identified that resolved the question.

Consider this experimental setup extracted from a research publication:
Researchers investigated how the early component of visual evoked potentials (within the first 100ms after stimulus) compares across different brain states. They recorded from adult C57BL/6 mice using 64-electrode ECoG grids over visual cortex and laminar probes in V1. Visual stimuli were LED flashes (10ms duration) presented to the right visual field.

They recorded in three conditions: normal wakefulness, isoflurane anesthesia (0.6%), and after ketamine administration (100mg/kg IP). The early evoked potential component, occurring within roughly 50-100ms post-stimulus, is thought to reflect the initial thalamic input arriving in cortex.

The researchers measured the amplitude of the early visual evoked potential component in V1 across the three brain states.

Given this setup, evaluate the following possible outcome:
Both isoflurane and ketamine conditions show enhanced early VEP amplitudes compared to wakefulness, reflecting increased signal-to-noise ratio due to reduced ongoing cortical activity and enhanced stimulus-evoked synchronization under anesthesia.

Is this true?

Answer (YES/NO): NO